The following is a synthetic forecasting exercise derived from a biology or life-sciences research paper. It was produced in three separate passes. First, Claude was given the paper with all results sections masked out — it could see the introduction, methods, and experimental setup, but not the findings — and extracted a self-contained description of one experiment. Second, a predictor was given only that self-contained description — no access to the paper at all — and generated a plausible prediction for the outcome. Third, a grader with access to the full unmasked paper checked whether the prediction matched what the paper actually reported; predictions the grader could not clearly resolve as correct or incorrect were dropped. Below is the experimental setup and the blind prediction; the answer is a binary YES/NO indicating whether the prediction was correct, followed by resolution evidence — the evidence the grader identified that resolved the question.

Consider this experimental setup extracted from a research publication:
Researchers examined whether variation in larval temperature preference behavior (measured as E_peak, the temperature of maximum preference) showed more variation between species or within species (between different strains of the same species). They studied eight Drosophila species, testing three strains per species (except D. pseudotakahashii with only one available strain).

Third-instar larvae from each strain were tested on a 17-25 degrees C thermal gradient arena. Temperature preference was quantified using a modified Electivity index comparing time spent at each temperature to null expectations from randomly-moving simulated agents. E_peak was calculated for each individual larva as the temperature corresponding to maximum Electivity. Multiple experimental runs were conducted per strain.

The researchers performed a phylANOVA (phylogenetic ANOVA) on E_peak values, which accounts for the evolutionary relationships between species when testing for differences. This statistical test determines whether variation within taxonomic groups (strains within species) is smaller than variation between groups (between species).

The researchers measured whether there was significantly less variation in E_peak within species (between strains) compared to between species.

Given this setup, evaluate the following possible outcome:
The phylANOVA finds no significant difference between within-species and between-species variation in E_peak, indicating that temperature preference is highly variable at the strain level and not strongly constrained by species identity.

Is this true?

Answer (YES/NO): NO